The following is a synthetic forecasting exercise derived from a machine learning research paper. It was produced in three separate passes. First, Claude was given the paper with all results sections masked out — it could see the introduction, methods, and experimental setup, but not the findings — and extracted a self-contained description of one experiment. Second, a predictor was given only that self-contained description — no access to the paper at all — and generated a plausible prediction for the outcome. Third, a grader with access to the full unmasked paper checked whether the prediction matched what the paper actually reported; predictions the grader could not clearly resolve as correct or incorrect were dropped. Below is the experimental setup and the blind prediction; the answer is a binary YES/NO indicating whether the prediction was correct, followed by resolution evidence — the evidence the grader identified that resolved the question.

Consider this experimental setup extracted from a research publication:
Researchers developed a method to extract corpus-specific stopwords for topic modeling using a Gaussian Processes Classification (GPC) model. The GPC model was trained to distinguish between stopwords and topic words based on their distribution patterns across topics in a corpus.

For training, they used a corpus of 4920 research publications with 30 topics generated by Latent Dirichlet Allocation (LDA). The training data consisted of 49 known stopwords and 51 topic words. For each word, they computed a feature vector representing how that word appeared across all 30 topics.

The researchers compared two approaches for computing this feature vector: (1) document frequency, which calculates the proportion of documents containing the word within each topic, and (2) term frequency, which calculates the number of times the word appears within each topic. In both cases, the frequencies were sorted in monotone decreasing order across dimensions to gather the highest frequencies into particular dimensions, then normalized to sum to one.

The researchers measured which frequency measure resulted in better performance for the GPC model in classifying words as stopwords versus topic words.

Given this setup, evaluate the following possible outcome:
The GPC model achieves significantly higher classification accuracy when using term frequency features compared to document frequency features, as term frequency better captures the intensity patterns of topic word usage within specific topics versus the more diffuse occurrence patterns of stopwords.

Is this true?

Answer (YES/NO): NO